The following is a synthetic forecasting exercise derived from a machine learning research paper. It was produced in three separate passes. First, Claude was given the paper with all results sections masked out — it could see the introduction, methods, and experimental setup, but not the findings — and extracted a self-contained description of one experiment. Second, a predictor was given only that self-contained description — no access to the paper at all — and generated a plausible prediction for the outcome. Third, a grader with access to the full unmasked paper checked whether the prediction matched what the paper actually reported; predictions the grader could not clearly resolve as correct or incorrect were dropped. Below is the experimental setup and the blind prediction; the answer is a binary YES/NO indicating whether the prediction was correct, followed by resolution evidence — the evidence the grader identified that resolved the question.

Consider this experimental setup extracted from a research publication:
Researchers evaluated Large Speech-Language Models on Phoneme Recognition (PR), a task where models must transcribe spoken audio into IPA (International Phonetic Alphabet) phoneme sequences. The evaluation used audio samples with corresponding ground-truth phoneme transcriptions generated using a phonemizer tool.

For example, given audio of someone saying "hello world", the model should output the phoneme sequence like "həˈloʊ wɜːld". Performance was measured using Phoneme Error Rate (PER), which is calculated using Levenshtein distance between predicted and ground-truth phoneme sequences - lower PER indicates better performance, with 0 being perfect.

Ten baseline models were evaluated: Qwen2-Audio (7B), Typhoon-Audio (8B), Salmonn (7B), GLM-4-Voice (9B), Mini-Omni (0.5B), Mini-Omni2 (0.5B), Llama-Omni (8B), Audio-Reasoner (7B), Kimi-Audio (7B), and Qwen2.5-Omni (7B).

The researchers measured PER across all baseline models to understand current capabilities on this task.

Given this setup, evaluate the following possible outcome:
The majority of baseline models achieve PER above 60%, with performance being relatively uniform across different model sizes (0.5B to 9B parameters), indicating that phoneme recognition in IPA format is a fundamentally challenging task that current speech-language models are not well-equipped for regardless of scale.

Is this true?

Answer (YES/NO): NO